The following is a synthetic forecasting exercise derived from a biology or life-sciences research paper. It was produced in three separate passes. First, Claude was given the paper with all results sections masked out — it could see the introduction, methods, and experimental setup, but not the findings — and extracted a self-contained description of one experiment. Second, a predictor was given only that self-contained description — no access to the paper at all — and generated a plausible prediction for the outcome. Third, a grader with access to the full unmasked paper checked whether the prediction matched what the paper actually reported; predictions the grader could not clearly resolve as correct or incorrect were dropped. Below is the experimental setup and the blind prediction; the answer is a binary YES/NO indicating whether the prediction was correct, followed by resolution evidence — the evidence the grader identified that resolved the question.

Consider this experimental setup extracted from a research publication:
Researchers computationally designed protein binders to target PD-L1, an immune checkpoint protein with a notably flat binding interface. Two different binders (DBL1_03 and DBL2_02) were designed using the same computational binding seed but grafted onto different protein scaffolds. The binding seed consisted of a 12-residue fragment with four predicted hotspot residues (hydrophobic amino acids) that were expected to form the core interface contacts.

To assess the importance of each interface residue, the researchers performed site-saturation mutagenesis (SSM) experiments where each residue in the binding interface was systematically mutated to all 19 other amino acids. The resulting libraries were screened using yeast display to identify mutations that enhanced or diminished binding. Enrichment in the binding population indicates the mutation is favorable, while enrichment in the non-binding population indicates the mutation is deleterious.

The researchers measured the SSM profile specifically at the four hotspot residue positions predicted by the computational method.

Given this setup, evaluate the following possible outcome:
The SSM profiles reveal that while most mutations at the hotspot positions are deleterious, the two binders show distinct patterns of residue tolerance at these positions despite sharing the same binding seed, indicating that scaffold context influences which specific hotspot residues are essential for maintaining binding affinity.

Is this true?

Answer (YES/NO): NO